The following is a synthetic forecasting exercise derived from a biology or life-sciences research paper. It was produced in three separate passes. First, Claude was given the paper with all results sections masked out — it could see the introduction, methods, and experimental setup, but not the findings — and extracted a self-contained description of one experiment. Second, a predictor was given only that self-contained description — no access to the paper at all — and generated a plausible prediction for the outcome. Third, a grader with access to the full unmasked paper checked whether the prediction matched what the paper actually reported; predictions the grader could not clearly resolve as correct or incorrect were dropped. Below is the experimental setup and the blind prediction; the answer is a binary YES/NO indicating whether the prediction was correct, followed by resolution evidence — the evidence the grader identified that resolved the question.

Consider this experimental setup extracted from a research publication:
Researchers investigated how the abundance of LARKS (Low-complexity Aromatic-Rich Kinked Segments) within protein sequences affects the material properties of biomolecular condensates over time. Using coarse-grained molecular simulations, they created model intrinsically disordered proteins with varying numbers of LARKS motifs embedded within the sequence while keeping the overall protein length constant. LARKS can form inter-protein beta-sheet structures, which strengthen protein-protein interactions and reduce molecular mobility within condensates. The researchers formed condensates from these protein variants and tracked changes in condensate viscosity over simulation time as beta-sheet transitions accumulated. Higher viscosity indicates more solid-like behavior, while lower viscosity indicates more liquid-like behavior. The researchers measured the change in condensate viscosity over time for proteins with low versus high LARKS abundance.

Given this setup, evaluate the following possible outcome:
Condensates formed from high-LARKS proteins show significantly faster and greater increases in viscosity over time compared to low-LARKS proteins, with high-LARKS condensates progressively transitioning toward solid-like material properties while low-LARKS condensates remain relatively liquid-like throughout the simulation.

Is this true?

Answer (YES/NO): YES